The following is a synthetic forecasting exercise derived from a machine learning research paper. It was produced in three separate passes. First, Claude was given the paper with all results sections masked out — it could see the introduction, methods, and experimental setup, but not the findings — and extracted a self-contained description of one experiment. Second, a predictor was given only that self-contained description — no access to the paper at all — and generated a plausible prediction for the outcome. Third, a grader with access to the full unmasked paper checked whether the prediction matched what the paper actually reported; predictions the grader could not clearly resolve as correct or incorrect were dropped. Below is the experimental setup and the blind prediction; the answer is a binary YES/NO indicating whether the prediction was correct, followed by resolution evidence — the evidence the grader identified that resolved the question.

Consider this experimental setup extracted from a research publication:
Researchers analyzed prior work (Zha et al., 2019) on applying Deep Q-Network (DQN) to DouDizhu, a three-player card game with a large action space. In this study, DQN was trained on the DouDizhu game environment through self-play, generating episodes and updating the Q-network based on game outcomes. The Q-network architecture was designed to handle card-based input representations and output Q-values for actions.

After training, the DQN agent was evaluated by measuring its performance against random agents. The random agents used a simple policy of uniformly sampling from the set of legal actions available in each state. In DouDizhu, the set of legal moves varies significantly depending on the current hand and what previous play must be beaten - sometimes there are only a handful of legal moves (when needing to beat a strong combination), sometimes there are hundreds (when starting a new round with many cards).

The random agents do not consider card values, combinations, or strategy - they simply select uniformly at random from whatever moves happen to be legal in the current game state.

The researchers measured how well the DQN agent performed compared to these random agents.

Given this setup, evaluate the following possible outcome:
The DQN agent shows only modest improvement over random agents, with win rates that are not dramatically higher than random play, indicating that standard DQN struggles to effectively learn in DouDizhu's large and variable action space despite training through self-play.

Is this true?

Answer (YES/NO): YES